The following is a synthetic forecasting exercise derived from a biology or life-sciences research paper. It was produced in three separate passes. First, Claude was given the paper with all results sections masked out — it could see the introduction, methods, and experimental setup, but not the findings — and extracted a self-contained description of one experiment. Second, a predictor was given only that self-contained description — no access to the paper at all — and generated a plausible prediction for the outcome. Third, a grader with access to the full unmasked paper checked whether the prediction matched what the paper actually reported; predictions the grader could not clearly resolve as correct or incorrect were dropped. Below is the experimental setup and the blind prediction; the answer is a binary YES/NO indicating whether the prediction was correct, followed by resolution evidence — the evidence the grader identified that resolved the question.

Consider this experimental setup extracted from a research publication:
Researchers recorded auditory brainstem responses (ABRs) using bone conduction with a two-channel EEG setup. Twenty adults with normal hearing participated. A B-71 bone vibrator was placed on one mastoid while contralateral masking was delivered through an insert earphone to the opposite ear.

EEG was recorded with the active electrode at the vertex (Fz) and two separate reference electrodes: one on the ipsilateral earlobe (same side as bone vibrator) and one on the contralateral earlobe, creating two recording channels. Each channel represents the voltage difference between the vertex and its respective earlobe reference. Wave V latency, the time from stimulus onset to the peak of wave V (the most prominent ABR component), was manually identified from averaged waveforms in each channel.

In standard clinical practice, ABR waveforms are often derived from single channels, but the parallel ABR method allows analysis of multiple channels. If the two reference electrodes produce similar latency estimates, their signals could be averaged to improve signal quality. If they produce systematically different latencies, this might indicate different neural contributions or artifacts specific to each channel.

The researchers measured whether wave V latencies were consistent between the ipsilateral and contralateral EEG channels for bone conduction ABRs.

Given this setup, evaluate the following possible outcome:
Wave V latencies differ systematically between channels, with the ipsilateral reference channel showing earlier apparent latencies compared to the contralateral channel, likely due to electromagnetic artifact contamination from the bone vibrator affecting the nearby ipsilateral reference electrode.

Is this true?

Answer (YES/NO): NO